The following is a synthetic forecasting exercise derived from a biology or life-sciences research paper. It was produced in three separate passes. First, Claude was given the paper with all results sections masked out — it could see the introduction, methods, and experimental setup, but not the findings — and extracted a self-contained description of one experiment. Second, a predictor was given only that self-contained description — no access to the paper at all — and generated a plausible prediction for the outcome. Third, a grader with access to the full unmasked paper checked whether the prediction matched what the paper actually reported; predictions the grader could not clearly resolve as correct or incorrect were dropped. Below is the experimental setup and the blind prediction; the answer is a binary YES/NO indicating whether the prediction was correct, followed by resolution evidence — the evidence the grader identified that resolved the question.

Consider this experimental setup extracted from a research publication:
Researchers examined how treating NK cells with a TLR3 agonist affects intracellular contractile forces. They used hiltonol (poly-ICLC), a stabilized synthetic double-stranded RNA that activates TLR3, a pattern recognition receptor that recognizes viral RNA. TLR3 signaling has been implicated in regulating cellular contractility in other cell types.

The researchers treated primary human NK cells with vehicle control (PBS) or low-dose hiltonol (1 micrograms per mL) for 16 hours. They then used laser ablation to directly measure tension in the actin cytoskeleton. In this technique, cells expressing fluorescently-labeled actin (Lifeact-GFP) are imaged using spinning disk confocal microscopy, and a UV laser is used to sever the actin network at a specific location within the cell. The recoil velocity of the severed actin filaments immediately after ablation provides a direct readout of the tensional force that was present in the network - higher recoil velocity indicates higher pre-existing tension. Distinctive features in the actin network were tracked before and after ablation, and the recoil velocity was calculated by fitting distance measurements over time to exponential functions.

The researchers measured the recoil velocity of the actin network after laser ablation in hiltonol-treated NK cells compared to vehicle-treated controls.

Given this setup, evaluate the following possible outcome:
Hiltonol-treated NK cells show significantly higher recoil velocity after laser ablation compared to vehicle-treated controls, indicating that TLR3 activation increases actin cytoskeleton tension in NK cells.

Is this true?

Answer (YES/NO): YES